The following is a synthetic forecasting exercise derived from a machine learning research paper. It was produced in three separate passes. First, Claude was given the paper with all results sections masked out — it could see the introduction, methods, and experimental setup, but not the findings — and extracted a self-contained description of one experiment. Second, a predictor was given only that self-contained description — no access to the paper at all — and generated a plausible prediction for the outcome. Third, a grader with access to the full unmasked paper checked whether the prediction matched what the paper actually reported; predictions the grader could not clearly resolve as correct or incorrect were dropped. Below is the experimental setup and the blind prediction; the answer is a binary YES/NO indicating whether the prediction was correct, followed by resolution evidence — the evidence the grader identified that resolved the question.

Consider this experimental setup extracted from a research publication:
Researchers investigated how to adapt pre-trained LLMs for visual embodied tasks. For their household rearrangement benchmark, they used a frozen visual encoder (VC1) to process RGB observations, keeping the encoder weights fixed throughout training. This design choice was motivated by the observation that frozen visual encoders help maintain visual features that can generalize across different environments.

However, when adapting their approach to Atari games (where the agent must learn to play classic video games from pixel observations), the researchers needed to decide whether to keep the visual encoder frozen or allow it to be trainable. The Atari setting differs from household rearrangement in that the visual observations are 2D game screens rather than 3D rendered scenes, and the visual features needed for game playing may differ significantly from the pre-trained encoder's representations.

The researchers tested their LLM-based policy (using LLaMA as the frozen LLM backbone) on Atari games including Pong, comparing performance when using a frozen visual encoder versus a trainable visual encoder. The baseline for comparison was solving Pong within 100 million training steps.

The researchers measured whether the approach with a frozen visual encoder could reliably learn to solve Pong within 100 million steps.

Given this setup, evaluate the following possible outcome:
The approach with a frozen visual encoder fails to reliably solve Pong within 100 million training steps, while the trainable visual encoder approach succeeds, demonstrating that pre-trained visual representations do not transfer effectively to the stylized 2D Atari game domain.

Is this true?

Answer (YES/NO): YES